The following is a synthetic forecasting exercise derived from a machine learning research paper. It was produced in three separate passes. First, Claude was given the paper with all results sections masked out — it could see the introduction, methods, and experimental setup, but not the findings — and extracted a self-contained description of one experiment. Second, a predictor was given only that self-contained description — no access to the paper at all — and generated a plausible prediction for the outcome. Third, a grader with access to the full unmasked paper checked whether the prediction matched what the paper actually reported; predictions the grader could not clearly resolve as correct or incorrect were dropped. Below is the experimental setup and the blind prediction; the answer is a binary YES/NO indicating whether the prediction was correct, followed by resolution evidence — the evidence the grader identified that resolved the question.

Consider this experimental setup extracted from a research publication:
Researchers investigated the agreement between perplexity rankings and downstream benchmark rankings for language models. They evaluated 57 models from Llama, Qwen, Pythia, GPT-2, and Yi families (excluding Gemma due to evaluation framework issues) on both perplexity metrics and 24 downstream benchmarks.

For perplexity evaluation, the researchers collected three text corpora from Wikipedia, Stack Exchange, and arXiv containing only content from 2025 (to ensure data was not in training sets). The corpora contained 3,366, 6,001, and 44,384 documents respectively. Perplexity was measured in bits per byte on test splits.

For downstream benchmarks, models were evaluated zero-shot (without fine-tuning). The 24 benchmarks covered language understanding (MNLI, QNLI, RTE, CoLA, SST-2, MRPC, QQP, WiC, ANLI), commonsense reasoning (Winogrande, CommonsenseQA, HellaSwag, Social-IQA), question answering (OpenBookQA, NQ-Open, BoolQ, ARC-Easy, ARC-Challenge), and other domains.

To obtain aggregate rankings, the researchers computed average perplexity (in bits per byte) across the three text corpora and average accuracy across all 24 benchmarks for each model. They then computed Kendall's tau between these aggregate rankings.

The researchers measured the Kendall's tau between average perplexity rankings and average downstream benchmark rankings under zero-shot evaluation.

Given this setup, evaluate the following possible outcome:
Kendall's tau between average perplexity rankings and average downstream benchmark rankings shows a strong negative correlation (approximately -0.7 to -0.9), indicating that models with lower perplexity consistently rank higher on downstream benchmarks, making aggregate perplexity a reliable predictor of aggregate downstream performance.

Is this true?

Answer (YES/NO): NO